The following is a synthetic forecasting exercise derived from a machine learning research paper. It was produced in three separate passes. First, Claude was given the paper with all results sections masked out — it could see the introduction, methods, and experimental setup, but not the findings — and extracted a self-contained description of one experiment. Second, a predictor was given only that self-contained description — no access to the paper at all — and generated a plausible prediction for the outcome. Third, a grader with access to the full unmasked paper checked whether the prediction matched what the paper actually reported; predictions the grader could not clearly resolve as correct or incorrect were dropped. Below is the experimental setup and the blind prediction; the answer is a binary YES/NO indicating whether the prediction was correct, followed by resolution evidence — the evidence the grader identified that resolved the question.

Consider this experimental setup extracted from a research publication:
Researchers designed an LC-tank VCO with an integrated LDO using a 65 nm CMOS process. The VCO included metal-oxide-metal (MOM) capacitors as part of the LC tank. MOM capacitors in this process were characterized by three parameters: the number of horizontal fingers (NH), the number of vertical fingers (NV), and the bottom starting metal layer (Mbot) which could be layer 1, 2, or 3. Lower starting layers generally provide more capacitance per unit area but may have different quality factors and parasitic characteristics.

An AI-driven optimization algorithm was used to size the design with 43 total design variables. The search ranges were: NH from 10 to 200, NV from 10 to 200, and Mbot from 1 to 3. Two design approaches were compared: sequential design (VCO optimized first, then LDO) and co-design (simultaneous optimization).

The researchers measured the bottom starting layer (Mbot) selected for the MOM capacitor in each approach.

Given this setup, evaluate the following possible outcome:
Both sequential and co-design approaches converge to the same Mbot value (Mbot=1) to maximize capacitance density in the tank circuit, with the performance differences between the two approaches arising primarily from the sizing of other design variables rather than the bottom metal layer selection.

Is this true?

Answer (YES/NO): YES